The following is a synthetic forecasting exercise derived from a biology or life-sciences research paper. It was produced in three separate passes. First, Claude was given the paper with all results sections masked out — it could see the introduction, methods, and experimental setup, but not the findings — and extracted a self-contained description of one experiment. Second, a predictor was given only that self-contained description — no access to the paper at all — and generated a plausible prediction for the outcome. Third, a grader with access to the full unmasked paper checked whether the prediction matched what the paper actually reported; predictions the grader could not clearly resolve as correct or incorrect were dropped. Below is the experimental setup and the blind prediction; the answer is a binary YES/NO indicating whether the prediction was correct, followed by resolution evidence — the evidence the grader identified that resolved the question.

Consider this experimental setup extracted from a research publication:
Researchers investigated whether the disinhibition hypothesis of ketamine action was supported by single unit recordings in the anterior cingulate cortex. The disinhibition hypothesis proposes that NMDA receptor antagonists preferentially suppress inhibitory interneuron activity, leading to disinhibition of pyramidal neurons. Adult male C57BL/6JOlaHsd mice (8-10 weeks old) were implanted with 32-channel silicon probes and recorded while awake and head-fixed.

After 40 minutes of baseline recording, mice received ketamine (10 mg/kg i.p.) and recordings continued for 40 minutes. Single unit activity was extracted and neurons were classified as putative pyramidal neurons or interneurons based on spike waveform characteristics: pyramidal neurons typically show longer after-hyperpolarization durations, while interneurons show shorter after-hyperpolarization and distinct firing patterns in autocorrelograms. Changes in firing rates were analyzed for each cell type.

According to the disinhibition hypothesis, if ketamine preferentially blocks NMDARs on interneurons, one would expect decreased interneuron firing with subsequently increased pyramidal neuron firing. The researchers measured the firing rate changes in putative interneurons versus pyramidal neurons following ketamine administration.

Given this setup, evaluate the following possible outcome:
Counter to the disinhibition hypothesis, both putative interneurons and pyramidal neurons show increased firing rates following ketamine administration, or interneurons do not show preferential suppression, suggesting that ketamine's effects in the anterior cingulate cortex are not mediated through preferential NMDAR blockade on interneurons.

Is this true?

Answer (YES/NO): YES